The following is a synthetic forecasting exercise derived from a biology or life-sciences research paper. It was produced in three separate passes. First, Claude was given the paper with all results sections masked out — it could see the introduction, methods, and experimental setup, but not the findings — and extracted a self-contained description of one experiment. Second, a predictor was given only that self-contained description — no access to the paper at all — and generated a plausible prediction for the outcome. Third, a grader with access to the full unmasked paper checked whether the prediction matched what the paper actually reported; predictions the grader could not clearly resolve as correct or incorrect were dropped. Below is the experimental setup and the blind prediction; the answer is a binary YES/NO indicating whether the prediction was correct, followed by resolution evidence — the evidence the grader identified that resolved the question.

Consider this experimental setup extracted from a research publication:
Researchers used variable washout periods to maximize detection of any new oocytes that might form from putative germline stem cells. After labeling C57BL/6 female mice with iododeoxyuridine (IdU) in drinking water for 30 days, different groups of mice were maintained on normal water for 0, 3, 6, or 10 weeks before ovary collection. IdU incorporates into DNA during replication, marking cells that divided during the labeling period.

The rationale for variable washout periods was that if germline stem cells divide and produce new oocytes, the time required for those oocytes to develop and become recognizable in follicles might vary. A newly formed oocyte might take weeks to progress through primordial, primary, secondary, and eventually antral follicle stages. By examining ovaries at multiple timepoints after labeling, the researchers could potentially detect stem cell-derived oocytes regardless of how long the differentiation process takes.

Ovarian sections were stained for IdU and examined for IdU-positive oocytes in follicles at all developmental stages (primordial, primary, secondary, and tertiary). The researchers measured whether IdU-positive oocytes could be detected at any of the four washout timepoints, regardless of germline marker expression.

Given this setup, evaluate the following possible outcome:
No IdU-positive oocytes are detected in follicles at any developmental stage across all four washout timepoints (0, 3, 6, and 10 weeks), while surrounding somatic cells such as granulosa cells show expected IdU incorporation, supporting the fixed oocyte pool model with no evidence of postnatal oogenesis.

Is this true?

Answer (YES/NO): YES